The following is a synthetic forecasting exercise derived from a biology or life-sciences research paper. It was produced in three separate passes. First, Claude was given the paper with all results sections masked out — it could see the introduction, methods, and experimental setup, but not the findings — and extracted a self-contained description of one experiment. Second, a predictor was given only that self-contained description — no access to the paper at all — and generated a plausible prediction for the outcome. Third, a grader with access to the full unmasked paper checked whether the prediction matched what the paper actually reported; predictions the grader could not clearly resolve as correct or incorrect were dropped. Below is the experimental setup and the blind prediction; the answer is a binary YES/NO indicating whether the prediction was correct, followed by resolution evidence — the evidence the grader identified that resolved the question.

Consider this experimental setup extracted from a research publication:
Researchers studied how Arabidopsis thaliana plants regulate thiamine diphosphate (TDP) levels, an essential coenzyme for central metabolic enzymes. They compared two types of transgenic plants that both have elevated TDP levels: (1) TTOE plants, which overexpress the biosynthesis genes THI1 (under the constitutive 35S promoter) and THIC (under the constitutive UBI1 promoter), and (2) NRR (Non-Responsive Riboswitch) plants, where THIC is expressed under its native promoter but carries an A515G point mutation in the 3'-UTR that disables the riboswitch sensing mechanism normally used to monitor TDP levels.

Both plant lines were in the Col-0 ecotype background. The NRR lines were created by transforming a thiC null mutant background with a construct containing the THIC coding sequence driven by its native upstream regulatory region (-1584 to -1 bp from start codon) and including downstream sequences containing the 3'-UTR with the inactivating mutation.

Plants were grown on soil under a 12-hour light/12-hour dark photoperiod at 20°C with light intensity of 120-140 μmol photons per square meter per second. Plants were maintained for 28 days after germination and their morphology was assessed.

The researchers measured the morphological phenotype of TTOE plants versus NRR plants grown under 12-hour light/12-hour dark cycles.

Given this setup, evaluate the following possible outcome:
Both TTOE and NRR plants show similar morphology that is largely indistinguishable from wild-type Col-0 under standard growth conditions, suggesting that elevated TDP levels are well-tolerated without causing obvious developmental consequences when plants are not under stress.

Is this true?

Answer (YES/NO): NO